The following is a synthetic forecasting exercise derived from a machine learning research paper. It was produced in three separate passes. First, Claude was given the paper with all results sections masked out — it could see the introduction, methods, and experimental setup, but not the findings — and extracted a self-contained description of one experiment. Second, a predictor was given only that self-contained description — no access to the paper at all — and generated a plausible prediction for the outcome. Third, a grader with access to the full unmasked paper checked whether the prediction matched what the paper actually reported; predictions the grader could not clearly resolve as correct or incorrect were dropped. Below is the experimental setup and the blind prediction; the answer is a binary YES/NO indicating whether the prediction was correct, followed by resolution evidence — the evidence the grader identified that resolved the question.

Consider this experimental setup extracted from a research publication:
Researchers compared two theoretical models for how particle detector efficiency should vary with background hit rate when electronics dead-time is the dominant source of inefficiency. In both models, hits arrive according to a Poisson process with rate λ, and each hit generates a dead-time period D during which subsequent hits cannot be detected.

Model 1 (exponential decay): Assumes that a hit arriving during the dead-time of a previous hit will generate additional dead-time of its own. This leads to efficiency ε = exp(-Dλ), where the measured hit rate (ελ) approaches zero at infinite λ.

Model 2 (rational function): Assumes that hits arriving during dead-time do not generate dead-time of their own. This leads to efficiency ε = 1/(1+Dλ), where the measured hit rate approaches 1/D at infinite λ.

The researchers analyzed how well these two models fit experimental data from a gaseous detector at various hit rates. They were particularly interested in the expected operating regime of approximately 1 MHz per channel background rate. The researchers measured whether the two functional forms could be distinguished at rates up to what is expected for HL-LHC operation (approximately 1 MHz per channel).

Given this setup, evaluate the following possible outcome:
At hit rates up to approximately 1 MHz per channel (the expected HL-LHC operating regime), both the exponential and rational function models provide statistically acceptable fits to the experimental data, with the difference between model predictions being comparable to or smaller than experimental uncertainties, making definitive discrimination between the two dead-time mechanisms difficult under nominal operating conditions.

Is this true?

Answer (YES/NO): YES